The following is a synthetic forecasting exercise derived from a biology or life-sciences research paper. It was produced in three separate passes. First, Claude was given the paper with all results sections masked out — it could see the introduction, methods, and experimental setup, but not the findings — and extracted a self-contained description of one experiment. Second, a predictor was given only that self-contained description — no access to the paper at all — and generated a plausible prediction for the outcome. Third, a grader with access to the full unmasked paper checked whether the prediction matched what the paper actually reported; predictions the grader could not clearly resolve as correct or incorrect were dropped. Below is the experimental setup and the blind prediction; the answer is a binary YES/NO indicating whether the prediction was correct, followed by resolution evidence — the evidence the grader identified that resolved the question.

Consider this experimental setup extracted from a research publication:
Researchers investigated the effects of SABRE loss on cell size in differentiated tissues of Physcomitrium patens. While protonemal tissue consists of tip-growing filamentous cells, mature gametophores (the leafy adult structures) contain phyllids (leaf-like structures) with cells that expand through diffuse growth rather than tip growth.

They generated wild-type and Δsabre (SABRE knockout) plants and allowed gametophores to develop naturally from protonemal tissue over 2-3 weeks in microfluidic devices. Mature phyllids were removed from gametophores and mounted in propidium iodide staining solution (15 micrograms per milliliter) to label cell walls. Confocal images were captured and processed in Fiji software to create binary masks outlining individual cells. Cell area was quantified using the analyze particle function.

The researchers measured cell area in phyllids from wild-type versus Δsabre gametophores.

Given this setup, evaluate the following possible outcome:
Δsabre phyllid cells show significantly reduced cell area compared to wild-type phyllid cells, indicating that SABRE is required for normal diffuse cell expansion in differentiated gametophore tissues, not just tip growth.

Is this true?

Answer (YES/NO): YES